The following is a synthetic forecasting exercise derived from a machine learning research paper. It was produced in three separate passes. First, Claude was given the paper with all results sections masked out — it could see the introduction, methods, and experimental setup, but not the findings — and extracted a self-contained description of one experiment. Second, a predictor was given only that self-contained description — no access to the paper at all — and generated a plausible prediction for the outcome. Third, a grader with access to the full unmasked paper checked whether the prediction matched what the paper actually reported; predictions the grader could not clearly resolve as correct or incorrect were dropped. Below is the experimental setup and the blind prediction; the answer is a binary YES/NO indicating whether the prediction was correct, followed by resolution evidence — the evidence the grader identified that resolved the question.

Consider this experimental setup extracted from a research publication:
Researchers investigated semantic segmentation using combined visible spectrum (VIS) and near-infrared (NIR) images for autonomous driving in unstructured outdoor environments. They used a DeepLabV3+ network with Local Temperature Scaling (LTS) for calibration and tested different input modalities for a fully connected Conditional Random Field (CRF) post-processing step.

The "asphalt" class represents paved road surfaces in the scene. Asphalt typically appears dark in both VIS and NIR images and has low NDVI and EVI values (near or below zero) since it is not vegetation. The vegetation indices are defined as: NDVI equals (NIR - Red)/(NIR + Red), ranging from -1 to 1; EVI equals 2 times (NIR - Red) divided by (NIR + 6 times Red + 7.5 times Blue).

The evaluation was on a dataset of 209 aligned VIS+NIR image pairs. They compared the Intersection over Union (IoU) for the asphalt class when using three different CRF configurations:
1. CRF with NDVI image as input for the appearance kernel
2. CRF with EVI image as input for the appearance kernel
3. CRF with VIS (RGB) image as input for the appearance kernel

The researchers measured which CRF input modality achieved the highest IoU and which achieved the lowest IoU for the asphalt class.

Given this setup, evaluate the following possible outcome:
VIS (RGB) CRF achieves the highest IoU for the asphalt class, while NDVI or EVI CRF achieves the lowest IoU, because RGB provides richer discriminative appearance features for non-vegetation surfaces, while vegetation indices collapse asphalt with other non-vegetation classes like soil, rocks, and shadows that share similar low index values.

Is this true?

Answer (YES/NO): NO